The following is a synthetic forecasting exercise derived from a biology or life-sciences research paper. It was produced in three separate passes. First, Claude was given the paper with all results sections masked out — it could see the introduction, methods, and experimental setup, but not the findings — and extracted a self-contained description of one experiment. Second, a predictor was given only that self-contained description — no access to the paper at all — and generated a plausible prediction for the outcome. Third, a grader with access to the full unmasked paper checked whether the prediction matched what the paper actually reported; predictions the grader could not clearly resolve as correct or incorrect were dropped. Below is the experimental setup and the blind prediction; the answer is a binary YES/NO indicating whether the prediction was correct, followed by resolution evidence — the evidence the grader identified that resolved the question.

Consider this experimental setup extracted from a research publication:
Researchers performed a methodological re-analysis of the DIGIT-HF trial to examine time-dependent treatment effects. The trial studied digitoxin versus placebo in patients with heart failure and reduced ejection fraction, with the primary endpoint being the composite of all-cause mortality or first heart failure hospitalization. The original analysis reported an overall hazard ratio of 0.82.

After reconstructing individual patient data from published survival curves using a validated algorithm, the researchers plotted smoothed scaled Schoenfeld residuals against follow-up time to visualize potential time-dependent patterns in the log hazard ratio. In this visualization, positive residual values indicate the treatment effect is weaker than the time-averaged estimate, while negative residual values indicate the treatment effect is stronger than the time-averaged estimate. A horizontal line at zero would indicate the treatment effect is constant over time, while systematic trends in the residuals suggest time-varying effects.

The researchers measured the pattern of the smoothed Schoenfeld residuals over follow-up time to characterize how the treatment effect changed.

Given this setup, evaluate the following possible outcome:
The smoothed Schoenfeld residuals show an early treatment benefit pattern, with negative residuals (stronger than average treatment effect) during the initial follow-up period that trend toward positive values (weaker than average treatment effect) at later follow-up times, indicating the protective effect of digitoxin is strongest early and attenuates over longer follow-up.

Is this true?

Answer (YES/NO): YES